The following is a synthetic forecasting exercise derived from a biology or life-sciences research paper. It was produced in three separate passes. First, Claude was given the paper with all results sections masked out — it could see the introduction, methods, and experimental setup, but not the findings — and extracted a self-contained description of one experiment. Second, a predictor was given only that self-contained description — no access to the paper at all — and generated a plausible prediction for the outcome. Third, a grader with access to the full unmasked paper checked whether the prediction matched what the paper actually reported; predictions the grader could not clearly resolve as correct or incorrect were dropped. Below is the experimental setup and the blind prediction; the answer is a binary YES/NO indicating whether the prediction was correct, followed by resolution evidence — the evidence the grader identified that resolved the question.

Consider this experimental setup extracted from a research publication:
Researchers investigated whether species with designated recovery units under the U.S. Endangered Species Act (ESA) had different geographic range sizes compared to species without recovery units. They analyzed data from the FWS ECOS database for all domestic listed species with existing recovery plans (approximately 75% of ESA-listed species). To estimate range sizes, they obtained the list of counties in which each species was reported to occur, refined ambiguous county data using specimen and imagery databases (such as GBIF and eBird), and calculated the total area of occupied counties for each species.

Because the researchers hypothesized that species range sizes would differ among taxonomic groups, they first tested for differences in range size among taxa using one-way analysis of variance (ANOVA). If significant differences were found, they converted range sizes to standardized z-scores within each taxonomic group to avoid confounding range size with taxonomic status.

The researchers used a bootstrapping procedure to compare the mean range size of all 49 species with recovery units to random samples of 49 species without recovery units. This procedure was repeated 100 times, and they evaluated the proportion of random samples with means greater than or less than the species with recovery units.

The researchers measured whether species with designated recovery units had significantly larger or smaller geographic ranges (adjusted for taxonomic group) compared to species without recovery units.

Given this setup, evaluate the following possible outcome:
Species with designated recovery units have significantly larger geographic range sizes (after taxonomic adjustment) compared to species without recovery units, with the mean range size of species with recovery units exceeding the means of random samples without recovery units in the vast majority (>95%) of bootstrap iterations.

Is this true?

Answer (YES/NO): YES